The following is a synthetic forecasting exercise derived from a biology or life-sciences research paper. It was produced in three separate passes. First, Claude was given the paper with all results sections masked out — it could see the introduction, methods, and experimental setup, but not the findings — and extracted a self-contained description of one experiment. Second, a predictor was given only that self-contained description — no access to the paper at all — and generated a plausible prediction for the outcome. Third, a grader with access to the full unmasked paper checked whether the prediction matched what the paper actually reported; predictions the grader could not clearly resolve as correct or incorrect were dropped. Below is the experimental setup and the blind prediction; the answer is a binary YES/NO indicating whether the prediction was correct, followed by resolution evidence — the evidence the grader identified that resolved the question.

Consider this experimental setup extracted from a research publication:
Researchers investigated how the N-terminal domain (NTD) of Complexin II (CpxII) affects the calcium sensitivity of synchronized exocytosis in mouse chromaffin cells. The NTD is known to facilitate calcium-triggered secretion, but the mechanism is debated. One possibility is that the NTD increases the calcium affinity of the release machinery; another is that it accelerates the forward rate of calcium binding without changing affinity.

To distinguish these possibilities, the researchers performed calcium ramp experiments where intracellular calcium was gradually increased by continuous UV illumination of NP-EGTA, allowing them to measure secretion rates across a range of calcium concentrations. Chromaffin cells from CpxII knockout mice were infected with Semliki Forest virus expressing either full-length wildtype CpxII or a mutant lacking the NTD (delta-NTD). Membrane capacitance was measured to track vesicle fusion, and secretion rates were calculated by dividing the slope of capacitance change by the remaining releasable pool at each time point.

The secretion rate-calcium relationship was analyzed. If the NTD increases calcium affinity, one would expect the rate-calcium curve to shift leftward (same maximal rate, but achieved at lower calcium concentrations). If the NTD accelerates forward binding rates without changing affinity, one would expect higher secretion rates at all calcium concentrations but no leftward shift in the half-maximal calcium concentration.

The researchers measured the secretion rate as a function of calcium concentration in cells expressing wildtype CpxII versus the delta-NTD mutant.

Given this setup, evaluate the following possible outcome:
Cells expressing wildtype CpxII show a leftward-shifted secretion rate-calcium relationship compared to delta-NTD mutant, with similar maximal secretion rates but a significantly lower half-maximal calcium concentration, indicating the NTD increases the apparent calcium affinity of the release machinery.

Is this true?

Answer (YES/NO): YES